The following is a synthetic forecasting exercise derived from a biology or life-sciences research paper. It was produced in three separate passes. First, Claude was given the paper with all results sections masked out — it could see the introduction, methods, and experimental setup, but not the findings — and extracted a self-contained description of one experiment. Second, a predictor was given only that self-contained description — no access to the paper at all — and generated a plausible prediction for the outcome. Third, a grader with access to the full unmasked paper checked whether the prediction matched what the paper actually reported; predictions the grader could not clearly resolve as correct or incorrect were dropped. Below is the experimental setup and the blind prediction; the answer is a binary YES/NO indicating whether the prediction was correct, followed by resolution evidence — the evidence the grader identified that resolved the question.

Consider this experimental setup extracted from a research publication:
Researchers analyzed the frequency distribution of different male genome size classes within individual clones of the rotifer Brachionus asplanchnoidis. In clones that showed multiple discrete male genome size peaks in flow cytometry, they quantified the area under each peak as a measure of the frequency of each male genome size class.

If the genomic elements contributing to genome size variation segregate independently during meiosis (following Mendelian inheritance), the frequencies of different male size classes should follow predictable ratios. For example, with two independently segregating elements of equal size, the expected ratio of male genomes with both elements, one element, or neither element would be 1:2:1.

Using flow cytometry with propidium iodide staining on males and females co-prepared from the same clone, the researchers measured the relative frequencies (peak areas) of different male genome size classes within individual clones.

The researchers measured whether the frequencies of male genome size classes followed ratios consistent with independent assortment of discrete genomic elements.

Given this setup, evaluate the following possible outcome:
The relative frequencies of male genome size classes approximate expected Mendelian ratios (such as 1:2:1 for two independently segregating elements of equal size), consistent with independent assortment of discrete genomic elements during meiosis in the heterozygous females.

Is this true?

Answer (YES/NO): YES